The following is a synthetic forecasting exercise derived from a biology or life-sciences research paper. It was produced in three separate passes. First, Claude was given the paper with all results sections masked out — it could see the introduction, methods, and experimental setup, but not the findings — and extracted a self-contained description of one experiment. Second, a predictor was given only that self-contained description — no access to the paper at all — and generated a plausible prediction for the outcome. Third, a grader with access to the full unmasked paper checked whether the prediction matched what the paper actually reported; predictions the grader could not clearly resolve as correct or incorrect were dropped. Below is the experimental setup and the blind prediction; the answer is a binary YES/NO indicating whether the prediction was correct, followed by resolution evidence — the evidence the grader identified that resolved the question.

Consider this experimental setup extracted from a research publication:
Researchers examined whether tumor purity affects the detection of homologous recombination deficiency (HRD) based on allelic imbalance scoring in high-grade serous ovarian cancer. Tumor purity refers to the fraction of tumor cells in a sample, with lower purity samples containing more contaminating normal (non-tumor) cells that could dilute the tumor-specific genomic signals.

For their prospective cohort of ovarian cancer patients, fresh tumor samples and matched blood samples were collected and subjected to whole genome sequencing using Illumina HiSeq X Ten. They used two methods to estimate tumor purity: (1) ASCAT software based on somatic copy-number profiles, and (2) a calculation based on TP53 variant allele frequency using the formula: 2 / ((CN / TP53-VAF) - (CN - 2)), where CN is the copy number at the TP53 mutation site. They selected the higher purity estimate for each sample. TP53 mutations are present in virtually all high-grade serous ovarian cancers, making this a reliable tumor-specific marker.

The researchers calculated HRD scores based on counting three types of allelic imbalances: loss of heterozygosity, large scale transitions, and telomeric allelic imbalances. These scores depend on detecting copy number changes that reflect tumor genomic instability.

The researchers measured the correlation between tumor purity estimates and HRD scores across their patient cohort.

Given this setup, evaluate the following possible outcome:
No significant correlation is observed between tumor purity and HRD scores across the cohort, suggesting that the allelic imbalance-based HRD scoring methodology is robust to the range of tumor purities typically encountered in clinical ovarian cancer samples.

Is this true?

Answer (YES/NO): YES